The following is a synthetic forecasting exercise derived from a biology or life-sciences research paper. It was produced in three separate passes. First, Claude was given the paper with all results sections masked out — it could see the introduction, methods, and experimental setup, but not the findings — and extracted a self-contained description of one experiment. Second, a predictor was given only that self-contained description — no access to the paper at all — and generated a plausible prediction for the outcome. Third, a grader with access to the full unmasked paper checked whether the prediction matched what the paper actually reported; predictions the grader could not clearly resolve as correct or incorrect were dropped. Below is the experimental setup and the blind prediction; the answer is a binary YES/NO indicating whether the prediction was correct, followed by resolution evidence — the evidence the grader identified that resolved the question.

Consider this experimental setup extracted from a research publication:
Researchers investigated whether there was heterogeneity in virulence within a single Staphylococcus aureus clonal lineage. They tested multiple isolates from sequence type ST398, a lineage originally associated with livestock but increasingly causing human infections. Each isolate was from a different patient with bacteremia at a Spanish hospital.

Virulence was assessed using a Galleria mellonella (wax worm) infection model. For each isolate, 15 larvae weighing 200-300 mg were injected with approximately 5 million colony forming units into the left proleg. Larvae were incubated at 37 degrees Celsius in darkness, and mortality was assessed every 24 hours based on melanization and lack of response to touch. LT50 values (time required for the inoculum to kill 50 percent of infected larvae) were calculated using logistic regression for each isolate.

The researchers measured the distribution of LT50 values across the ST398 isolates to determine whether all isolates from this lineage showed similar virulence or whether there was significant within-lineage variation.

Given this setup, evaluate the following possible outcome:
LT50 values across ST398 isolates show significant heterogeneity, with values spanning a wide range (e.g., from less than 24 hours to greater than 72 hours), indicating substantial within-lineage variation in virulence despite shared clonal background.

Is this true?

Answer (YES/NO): NO